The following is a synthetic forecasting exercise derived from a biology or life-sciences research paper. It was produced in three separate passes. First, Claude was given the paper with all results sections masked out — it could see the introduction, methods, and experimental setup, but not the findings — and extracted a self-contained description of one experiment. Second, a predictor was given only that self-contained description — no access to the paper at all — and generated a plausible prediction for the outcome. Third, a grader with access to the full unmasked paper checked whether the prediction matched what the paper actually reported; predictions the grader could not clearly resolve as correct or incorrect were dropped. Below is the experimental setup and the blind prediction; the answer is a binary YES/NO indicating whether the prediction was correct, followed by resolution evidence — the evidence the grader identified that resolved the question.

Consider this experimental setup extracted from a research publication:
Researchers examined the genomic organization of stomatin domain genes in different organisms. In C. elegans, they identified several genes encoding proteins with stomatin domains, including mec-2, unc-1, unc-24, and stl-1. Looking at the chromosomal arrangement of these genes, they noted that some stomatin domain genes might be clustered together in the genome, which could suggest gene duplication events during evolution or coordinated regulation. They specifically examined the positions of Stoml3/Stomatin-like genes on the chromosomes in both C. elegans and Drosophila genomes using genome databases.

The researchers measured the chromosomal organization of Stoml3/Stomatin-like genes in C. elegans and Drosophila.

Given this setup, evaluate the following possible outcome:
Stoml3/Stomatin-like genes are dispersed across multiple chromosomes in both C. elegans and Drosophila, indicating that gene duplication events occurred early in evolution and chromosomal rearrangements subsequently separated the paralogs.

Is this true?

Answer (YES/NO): NO